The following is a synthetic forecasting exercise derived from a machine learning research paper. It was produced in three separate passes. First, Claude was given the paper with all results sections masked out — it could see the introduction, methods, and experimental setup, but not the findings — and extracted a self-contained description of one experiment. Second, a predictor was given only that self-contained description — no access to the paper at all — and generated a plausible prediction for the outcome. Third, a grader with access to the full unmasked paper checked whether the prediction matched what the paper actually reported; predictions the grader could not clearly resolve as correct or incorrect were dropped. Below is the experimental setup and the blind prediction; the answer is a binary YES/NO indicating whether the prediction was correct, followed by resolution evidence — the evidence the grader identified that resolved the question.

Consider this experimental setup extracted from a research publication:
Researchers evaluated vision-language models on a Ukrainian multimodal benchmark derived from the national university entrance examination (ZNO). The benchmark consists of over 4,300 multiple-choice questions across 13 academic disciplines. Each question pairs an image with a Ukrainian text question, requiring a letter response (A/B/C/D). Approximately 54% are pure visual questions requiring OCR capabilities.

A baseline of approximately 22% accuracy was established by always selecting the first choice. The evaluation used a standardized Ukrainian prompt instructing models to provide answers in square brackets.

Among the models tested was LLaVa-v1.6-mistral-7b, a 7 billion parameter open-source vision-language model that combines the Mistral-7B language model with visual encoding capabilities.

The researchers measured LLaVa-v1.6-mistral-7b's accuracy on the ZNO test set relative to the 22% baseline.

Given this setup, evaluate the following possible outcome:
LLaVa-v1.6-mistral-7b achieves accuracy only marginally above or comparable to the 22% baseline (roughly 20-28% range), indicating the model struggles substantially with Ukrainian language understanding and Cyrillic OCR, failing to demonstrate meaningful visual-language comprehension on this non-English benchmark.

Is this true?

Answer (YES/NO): NO